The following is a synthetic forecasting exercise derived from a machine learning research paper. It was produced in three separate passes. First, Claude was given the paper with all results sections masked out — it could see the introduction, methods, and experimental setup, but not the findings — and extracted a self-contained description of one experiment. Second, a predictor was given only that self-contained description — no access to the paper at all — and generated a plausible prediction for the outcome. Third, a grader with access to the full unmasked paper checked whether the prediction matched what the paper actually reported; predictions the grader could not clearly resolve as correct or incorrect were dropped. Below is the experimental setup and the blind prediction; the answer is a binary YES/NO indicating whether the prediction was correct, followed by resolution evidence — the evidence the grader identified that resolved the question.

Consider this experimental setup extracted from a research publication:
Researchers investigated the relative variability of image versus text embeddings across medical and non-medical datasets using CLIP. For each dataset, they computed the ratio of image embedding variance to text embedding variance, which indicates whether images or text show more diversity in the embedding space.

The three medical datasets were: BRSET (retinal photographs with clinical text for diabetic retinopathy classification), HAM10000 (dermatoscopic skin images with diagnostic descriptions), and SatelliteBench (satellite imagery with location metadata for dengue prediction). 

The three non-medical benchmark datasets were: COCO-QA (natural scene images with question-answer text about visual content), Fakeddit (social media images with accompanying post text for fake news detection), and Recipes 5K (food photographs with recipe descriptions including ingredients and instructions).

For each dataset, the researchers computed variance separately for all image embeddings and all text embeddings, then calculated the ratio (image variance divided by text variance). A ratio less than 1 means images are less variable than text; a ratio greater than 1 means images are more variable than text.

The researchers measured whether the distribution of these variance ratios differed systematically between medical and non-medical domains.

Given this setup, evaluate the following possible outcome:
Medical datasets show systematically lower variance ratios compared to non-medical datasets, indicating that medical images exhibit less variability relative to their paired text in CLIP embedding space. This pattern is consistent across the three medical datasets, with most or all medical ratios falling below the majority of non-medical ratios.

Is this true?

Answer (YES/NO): NO